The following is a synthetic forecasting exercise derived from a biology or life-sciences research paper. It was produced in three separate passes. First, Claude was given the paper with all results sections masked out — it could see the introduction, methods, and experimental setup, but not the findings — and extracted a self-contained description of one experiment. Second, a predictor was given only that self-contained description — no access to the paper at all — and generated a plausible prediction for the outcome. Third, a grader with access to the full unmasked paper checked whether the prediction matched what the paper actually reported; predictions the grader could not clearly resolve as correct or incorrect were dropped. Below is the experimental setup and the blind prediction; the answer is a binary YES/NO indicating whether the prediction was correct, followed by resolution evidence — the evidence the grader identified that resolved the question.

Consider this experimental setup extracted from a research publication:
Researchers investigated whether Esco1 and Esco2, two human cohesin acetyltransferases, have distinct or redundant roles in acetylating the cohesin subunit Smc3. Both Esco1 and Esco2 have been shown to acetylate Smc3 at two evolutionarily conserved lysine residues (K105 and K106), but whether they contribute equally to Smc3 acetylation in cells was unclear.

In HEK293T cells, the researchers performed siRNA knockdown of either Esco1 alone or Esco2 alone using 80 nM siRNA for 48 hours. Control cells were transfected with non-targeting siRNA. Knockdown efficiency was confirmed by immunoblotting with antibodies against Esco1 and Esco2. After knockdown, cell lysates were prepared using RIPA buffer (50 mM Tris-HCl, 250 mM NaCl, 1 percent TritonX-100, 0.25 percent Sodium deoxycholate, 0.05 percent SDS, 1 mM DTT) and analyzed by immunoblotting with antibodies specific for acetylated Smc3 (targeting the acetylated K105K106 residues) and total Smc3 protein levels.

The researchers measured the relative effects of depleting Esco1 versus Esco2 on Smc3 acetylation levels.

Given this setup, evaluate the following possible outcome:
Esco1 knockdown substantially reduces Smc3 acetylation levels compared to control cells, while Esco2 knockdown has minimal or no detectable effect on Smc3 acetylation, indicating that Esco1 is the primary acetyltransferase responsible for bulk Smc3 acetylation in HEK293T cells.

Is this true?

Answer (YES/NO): NO